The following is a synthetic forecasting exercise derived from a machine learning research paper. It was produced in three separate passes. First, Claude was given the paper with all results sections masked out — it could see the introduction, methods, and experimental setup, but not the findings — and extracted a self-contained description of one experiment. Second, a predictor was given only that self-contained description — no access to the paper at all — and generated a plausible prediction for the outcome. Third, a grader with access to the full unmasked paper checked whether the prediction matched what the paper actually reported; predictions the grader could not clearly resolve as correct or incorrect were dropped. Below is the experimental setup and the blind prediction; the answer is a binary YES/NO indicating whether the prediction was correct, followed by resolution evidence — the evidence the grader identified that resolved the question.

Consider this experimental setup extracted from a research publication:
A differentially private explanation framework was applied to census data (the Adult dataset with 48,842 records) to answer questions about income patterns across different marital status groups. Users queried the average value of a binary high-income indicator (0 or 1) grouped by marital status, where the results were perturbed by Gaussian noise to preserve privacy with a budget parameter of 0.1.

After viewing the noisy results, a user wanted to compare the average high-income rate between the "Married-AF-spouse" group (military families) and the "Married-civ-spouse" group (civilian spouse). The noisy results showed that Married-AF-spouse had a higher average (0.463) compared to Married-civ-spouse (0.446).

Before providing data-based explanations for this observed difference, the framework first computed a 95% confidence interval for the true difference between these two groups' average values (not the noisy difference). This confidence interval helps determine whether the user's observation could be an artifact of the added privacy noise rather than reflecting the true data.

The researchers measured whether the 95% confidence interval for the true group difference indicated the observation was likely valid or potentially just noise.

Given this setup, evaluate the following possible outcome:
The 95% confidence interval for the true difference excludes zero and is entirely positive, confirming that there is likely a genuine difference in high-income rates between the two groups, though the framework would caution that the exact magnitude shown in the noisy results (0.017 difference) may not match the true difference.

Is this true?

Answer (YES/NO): NO